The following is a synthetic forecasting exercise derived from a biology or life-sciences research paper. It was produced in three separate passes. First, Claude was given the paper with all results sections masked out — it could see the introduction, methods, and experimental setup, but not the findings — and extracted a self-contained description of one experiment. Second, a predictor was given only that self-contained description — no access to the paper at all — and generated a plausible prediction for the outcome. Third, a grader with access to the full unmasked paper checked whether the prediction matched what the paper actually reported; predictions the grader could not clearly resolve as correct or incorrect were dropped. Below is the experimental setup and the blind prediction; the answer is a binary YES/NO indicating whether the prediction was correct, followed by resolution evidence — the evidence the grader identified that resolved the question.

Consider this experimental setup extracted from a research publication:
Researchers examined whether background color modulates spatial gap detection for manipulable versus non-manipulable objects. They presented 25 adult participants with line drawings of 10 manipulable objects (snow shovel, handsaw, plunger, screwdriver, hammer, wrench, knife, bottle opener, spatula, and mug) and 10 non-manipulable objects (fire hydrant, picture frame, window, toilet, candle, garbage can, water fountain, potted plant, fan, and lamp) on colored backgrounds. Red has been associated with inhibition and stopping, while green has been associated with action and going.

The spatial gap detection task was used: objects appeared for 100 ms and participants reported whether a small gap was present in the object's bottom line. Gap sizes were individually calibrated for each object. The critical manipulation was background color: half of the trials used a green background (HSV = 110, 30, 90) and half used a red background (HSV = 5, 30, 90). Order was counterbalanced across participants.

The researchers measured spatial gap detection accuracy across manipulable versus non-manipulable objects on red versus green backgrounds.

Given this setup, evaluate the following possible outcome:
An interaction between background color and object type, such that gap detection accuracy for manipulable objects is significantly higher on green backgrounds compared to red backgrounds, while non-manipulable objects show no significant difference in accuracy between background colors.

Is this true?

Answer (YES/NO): NO